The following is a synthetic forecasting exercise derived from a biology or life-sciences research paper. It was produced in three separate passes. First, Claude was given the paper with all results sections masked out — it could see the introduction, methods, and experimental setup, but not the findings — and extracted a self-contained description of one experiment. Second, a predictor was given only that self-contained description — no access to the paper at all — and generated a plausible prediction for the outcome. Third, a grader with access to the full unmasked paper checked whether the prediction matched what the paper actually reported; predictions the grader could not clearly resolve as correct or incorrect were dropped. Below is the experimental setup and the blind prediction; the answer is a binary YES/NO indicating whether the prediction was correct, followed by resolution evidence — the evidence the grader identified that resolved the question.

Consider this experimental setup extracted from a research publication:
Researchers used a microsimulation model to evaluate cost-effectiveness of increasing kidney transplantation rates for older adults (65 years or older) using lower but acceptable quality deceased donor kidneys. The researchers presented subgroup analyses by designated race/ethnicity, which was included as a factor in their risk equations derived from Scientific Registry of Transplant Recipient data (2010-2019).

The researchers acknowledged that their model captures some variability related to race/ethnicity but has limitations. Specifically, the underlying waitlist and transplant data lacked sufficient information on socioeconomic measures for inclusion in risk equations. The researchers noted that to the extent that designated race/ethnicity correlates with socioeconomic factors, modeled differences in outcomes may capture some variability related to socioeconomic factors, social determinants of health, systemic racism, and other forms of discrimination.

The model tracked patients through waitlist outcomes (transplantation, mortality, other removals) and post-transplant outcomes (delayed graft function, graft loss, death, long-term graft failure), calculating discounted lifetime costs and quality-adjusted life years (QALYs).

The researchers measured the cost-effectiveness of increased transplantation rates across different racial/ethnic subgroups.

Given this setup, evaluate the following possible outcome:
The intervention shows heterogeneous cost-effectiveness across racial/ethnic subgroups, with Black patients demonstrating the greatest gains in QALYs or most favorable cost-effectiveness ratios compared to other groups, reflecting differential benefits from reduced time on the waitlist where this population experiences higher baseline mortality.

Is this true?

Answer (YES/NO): NO